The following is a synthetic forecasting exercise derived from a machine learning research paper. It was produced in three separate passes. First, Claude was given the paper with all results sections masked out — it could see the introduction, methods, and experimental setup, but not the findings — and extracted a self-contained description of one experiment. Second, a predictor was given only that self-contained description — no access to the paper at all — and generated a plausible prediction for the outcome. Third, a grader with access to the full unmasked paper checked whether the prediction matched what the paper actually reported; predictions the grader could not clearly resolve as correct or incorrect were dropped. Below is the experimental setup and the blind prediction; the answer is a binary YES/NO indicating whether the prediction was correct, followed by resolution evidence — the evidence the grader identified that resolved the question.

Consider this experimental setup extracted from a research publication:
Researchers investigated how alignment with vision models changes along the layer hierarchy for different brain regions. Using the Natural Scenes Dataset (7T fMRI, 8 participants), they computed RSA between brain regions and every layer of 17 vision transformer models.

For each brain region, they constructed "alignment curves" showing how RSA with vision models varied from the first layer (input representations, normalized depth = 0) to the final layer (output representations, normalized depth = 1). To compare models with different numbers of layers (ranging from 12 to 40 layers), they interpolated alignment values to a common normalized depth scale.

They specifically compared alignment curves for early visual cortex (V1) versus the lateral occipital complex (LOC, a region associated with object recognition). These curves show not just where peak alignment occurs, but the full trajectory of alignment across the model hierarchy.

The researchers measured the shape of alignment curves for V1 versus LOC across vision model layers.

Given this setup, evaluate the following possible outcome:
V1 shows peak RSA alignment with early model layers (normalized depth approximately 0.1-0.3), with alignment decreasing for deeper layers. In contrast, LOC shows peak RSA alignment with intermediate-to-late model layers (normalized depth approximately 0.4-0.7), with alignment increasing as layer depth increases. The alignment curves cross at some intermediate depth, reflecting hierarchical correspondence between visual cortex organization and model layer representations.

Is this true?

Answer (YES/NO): NO